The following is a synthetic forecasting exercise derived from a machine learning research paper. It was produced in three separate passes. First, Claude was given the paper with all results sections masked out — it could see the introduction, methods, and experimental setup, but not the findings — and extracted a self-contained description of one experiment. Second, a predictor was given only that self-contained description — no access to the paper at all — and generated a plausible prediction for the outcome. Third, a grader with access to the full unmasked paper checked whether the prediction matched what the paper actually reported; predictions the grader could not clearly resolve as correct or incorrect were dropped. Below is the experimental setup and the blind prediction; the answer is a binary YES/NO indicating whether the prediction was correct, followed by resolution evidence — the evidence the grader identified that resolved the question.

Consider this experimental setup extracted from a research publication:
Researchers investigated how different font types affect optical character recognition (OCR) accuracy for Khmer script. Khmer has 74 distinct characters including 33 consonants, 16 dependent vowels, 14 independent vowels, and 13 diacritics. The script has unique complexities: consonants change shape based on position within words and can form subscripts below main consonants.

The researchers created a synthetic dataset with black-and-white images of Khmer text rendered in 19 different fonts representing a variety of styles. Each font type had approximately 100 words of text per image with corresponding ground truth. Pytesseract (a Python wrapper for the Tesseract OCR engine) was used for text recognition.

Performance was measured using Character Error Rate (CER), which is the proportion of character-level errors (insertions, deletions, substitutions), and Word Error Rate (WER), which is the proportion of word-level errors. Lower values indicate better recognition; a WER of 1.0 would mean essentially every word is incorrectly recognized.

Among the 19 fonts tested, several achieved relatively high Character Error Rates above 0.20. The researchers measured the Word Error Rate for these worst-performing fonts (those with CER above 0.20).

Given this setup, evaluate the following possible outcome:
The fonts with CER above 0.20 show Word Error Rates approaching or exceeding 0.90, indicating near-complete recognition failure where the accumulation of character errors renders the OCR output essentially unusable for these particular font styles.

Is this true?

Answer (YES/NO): NO